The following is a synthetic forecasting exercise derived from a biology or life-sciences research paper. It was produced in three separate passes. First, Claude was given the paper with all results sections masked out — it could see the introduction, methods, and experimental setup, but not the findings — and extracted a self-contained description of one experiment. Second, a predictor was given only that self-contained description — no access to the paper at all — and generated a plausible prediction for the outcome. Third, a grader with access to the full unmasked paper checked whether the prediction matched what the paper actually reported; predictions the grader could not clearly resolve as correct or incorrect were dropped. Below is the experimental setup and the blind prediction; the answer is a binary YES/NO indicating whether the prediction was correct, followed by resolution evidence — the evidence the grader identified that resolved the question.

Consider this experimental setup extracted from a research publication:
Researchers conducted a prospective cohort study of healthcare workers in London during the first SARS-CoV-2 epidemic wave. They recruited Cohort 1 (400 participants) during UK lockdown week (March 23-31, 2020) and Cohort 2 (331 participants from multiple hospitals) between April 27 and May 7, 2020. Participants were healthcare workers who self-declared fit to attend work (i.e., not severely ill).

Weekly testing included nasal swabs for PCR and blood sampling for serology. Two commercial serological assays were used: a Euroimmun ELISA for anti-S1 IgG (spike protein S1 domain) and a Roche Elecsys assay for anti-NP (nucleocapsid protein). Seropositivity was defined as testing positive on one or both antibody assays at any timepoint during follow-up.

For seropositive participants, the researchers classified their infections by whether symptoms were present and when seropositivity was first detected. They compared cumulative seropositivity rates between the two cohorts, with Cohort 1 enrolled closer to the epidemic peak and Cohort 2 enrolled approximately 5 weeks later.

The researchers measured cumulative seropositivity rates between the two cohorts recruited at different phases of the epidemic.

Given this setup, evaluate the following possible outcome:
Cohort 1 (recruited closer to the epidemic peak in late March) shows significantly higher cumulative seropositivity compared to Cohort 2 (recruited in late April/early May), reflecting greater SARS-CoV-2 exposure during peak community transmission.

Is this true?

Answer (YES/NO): NO